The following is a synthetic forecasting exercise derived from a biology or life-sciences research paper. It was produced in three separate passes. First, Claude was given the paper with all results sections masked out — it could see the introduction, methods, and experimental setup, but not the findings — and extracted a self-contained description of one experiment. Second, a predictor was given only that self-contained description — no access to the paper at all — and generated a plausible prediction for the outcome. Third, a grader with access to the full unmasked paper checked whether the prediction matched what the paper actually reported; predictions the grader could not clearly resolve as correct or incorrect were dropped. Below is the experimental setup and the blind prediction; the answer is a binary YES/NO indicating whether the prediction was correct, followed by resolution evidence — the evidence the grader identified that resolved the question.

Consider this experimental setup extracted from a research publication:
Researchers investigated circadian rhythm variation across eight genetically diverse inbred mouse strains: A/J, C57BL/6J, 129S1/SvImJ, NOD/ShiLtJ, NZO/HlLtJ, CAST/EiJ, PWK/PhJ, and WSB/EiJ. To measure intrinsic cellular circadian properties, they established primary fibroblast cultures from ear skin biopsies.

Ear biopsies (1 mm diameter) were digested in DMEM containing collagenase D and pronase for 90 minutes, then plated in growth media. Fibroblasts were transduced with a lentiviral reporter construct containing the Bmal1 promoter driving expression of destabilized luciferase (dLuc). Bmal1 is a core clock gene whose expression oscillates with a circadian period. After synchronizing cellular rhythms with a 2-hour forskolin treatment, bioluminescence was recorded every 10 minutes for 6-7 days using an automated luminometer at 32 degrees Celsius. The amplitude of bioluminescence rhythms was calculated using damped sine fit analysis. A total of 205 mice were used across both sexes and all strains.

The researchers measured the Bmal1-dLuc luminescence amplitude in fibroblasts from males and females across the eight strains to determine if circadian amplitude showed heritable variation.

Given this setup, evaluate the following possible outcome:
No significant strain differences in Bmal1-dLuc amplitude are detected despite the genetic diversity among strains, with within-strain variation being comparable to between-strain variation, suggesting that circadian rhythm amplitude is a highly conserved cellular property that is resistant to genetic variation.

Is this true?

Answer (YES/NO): NO